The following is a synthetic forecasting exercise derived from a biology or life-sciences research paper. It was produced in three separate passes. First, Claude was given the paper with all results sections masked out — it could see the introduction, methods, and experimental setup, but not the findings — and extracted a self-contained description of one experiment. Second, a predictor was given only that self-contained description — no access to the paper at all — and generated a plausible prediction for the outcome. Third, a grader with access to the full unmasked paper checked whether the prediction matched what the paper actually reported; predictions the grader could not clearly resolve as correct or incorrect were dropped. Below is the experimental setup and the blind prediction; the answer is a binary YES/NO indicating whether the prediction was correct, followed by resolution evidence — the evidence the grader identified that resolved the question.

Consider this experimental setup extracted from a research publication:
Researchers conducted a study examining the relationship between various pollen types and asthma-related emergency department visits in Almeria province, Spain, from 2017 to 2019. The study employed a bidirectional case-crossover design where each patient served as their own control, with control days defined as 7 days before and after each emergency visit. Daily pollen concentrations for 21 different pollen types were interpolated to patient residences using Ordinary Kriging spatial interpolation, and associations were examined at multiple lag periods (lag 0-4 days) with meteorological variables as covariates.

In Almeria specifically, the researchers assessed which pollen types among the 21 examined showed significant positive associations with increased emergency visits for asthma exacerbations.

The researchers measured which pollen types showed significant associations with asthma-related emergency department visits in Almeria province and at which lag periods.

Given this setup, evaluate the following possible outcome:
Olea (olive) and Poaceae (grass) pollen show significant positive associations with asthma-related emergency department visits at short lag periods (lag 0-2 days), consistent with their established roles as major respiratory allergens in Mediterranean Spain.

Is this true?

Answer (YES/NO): NO